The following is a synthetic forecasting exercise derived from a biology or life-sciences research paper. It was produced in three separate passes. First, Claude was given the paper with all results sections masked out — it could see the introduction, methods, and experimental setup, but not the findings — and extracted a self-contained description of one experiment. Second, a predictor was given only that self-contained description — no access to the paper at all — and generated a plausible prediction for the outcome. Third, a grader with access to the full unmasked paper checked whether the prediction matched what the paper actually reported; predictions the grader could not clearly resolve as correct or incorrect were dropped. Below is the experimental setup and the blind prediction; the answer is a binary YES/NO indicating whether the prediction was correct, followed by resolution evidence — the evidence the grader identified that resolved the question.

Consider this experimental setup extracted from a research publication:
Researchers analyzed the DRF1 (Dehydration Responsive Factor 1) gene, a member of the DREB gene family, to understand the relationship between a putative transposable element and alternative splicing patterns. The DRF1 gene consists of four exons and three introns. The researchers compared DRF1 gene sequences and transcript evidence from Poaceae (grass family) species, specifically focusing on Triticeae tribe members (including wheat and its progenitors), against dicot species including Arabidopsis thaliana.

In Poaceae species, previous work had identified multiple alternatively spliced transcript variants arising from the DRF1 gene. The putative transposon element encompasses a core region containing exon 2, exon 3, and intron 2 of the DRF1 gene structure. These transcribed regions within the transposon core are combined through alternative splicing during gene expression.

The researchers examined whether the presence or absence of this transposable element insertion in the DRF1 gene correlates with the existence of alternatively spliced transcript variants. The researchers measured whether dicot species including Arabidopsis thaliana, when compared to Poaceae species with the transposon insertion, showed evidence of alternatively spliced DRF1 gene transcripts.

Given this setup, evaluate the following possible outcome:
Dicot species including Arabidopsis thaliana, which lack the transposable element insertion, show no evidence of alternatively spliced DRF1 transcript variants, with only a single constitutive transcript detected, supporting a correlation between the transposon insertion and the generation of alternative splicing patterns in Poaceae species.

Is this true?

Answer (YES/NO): YES